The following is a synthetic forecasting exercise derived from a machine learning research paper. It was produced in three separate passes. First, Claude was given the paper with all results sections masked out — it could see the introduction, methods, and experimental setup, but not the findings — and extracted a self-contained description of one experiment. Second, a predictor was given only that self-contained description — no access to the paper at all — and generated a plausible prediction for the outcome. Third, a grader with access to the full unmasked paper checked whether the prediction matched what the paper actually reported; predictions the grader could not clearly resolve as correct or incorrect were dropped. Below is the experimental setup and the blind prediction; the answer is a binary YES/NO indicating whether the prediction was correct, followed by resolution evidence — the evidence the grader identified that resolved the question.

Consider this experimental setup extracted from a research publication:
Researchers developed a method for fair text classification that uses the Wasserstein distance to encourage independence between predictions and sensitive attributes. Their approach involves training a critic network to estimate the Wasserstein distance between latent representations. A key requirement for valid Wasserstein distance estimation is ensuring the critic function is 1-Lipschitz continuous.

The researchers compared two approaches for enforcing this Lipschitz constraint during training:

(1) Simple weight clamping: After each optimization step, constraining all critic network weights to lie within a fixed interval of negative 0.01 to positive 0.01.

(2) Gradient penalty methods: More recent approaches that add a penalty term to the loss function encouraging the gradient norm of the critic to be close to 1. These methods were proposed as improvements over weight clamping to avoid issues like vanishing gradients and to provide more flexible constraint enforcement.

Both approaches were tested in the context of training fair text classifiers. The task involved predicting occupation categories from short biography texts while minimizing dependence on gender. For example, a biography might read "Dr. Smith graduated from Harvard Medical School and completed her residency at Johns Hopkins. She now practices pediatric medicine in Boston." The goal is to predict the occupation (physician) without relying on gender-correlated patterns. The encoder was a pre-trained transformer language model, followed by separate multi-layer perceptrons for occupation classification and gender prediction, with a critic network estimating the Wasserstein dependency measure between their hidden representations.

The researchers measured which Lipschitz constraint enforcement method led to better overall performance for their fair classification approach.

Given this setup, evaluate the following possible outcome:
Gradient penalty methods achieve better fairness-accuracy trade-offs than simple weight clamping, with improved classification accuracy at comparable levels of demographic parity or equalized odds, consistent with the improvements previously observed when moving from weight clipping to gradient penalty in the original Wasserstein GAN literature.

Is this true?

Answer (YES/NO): NO